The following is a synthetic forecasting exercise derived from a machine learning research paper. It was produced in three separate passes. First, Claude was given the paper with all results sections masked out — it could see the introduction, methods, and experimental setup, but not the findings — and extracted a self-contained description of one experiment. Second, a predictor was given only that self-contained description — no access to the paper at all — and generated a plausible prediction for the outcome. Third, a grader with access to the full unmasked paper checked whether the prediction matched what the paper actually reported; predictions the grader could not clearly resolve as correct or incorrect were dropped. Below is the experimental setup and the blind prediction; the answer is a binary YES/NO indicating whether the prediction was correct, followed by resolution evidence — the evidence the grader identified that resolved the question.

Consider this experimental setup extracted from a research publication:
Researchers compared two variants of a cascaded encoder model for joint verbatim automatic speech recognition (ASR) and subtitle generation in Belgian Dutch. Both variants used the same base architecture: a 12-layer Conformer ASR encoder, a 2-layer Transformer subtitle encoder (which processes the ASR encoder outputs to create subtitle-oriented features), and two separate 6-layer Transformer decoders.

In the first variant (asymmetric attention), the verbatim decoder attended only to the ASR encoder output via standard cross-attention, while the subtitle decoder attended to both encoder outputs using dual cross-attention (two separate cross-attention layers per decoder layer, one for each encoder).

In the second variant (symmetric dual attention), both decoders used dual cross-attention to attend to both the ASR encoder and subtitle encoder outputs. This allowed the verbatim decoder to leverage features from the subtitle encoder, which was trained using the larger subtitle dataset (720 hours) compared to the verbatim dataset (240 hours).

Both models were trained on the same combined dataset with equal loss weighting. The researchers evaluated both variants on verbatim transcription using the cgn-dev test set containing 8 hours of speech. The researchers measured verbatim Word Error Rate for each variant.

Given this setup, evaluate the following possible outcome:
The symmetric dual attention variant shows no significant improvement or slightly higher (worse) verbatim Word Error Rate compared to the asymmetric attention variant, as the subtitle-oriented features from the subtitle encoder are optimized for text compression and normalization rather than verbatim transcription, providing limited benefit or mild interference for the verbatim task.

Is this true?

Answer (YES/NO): YES